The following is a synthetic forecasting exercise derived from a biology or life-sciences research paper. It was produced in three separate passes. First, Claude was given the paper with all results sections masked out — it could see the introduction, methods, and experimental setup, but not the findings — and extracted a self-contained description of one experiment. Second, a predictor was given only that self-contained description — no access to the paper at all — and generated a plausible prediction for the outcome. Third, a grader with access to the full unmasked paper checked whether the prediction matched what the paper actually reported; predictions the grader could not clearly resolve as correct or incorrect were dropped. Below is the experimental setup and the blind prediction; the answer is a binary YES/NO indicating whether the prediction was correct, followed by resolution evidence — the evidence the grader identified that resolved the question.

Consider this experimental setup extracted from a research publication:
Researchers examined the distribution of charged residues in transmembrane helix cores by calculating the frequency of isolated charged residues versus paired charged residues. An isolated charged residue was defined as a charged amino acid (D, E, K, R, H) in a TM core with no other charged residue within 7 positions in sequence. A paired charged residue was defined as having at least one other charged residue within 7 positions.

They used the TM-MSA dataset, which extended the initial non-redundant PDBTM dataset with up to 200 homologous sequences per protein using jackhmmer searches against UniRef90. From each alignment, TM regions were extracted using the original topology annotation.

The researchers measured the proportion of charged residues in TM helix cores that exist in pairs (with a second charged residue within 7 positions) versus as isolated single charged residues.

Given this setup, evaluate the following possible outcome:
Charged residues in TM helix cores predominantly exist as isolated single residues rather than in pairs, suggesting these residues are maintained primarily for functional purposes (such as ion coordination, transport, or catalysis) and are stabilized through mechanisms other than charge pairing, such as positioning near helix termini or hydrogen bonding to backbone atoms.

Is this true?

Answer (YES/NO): NO